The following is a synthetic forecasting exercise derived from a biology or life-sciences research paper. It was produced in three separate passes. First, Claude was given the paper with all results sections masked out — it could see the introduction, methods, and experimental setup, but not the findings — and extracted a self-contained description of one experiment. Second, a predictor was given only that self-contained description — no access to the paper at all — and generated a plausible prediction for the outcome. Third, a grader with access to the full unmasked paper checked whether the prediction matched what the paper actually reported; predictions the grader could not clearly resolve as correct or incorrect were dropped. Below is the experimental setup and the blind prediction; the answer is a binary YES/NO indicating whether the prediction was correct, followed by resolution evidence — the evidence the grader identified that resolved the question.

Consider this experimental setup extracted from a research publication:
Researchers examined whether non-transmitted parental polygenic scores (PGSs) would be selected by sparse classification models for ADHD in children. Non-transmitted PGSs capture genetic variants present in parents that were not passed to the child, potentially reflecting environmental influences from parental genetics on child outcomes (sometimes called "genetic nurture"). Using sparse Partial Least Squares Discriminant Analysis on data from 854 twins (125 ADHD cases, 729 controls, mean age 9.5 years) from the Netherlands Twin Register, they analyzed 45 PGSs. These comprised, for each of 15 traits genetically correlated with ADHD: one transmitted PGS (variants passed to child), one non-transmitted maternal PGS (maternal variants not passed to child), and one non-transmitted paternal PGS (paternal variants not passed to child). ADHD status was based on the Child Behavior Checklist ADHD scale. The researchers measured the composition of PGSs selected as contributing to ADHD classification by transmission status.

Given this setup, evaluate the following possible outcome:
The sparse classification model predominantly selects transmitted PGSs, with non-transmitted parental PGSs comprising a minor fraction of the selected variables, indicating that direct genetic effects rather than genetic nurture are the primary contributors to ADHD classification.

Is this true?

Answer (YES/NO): NO